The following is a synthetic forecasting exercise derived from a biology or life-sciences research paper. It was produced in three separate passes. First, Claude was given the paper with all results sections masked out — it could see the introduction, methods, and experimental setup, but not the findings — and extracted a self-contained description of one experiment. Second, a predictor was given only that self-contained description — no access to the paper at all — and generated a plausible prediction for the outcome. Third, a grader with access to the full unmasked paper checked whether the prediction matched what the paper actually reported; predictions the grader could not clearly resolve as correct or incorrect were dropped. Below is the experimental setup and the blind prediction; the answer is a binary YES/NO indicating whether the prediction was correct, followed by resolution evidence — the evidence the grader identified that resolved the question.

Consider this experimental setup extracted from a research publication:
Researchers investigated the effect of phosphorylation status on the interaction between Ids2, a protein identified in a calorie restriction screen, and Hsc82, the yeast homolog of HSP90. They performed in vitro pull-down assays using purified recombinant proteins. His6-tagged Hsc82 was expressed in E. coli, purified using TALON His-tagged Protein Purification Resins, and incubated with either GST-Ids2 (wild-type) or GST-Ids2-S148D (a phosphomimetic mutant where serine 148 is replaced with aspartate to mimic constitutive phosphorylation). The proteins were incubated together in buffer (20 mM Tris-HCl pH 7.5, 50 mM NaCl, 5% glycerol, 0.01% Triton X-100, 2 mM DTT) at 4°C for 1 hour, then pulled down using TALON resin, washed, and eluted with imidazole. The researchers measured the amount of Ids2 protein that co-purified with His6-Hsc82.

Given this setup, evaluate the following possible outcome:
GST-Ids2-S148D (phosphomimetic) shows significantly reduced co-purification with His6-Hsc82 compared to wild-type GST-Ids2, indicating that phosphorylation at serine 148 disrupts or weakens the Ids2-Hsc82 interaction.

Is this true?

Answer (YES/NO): YES